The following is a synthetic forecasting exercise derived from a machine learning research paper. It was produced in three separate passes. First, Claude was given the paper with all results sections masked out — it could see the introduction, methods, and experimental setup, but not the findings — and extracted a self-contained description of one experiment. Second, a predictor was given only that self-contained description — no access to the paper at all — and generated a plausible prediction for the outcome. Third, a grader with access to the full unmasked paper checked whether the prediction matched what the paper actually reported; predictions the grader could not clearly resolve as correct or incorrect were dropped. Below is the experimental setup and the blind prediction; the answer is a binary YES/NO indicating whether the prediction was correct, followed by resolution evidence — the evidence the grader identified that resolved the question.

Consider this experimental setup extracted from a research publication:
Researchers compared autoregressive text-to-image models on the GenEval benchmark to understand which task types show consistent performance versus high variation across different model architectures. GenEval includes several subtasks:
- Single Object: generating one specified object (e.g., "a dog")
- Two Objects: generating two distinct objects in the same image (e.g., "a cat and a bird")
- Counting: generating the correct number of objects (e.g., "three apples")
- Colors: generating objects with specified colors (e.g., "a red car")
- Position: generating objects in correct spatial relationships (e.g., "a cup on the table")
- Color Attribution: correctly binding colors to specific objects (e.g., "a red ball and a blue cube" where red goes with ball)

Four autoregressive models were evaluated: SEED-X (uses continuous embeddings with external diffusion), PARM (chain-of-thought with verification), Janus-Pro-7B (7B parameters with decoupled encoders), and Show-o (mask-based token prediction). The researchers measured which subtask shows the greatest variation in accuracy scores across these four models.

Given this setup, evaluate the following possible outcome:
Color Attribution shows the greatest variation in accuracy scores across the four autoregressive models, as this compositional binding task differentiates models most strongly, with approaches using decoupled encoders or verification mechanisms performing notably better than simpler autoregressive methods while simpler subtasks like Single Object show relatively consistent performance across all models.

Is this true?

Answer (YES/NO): NO